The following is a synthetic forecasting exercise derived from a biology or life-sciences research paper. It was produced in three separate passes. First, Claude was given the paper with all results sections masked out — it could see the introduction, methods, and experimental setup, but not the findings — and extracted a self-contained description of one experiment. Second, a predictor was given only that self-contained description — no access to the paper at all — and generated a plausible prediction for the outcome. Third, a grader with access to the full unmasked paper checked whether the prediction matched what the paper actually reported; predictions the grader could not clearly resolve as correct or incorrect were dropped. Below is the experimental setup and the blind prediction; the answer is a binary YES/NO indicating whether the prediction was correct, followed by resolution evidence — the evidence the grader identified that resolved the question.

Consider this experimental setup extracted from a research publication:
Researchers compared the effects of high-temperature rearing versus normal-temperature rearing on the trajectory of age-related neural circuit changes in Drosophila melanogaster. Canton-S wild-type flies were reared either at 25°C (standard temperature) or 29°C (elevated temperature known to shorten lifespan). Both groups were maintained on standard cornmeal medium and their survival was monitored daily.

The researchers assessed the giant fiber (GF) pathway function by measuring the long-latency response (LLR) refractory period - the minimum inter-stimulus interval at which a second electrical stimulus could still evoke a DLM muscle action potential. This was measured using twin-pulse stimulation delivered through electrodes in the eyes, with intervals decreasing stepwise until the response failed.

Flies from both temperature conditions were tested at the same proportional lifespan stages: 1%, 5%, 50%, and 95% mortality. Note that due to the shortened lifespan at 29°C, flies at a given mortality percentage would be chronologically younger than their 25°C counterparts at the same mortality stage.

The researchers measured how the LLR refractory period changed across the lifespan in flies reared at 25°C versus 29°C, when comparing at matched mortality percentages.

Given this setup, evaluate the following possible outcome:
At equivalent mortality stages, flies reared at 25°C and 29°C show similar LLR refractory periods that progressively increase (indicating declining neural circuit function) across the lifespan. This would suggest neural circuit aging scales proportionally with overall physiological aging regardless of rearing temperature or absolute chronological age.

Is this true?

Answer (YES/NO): NO